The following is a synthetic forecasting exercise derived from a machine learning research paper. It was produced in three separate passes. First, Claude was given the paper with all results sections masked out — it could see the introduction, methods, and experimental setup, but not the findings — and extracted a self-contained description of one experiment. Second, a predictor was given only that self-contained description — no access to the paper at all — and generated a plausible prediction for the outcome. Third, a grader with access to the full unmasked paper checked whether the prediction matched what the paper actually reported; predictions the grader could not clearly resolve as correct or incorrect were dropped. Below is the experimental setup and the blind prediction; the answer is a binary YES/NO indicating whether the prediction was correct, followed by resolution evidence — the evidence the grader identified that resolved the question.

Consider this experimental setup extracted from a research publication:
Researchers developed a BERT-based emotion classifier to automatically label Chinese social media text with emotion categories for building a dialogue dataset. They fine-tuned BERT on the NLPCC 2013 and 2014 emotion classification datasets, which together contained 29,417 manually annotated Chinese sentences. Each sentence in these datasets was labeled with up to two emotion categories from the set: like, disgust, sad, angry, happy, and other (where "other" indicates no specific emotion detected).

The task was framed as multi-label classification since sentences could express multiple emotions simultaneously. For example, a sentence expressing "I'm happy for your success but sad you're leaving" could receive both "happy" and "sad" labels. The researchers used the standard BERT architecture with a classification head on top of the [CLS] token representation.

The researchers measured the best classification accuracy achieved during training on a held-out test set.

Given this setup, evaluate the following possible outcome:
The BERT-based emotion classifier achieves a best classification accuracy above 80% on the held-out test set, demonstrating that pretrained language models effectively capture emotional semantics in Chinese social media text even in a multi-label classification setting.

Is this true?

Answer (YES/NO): NO